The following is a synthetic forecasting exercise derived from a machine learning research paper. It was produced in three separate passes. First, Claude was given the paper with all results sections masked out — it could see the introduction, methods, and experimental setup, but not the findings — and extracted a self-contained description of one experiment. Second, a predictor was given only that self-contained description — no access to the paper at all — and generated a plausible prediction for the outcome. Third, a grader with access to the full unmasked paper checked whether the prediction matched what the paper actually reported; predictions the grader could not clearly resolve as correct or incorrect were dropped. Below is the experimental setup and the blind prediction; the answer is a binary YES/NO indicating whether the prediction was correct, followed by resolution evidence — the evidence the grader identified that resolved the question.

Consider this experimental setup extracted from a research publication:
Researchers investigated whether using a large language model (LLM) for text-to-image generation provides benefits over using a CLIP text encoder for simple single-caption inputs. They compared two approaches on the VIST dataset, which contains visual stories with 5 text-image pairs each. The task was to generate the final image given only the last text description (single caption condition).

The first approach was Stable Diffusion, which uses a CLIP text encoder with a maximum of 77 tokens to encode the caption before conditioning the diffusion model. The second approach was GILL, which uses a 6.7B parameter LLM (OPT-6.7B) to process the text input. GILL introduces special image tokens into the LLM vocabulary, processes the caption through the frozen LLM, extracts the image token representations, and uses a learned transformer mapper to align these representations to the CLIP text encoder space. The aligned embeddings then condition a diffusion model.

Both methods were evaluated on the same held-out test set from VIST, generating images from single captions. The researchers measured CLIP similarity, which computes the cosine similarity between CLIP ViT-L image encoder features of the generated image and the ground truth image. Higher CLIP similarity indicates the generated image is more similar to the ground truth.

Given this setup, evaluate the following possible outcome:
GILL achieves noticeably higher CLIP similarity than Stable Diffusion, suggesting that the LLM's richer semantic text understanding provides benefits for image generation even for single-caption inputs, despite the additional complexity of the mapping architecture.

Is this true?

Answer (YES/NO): NO